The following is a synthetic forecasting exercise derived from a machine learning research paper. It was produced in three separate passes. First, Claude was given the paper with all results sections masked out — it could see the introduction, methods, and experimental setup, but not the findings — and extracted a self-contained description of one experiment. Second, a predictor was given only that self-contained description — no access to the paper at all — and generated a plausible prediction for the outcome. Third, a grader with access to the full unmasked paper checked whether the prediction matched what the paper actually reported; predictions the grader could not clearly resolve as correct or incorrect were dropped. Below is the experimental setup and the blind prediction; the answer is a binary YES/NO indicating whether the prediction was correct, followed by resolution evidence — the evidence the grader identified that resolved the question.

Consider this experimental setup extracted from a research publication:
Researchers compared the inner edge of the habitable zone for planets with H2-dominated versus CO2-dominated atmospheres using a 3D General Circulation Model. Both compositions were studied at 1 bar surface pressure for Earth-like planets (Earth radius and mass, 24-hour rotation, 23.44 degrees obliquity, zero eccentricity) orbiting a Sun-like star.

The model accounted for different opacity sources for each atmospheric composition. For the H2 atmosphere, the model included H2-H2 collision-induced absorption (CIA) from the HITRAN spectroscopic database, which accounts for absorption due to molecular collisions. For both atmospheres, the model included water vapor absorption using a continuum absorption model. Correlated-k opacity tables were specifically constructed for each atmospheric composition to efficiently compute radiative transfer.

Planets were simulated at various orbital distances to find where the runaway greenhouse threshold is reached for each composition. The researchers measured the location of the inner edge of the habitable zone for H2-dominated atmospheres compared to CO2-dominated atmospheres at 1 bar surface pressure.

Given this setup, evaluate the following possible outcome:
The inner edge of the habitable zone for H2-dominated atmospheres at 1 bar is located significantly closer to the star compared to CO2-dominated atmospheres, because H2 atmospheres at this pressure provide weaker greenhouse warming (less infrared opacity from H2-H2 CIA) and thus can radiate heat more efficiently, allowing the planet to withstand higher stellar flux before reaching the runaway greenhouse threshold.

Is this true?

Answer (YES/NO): YES